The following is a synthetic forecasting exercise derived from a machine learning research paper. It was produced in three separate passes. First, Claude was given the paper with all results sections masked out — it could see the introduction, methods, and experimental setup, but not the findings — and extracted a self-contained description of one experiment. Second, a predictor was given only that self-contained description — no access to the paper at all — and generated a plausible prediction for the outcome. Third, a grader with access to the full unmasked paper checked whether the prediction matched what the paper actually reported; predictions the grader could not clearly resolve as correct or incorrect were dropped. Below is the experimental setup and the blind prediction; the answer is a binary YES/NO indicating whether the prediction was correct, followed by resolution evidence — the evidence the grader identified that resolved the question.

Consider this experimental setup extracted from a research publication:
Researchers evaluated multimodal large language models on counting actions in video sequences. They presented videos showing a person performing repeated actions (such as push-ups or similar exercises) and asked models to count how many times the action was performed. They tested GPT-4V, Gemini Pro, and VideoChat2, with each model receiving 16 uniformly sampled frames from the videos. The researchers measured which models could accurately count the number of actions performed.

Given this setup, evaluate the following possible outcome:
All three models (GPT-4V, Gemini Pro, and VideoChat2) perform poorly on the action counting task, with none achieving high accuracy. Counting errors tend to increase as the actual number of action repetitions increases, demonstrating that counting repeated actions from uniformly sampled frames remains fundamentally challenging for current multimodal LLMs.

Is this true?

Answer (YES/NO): NO